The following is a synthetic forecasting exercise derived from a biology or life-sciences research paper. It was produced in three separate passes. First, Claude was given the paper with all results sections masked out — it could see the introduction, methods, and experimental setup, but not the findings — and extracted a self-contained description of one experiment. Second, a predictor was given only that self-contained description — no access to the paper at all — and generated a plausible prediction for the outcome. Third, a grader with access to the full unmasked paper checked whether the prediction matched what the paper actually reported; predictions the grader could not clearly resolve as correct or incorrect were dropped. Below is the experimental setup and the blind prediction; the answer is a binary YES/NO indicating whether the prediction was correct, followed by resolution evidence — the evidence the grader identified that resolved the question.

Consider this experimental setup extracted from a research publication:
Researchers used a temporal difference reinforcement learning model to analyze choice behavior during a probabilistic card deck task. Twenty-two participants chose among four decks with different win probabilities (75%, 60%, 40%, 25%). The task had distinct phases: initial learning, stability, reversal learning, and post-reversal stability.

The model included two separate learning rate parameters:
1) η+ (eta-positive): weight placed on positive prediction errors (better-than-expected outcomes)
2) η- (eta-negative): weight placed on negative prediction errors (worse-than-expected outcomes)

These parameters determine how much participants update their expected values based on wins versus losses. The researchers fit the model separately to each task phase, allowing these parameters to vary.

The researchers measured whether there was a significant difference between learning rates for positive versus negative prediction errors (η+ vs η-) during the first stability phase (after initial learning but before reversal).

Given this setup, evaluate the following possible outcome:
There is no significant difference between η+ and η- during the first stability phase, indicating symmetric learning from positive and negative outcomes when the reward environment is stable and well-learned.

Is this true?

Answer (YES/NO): NO